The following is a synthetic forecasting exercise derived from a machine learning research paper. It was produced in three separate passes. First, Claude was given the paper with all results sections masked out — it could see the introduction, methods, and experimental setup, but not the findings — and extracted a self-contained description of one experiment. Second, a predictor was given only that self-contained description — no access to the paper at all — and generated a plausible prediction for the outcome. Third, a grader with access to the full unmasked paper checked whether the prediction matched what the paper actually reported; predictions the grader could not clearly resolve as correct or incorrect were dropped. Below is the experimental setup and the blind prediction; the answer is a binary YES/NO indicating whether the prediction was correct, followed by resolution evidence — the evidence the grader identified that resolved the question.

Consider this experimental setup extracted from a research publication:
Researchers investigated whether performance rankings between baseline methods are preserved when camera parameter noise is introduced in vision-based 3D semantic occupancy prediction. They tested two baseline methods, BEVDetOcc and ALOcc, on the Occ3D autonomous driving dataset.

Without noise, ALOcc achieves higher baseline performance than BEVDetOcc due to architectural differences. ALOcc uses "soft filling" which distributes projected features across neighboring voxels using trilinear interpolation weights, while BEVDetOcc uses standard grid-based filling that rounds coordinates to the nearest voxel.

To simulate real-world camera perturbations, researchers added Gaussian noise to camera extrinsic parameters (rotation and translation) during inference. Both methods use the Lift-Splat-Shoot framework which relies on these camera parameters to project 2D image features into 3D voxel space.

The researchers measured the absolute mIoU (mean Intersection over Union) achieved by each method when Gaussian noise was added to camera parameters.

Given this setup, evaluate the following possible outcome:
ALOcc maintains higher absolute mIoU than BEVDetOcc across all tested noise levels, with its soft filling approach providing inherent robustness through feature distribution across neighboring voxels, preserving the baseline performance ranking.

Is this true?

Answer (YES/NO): YES